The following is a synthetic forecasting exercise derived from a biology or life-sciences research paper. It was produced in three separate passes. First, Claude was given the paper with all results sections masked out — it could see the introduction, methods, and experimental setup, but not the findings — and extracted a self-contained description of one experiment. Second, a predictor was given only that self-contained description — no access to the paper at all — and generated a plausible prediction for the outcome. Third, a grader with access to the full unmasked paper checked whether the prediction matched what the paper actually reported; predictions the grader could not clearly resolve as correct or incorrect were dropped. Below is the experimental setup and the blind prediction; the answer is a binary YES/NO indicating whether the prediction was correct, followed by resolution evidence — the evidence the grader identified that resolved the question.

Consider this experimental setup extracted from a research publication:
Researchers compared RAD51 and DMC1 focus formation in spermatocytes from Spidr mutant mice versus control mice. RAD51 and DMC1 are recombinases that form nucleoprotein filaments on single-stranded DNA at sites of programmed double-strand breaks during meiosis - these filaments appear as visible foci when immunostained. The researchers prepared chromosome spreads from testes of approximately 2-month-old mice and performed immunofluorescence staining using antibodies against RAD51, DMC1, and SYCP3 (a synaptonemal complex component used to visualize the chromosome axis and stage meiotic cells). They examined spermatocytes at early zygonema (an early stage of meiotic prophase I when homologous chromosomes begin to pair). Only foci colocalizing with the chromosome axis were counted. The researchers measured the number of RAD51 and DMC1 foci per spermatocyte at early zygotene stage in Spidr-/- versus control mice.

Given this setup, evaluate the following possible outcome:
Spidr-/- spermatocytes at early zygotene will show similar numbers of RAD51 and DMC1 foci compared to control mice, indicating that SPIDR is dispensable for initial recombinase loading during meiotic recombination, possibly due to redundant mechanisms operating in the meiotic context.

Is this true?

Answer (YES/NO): NO